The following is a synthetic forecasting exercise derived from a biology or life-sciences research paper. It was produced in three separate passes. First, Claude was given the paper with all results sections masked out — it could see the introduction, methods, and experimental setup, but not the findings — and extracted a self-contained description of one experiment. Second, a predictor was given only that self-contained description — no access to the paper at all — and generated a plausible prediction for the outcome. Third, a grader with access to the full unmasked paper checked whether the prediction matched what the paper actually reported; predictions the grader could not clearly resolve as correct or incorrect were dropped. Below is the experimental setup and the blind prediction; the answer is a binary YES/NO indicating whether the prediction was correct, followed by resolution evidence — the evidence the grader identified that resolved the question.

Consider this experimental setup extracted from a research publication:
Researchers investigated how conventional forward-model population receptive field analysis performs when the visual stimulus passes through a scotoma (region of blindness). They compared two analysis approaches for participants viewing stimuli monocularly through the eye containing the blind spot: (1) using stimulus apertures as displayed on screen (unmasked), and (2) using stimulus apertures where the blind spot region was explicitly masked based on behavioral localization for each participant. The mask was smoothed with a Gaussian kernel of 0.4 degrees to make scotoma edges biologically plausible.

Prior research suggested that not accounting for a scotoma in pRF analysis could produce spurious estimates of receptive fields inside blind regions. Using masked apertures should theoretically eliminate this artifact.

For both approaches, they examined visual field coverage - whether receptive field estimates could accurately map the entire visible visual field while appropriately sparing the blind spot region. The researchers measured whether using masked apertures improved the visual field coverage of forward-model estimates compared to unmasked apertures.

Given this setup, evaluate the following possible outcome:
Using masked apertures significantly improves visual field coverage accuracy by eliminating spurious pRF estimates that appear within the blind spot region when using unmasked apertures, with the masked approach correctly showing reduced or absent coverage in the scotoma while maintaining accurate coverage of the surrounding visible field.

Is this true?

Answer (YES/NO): NO